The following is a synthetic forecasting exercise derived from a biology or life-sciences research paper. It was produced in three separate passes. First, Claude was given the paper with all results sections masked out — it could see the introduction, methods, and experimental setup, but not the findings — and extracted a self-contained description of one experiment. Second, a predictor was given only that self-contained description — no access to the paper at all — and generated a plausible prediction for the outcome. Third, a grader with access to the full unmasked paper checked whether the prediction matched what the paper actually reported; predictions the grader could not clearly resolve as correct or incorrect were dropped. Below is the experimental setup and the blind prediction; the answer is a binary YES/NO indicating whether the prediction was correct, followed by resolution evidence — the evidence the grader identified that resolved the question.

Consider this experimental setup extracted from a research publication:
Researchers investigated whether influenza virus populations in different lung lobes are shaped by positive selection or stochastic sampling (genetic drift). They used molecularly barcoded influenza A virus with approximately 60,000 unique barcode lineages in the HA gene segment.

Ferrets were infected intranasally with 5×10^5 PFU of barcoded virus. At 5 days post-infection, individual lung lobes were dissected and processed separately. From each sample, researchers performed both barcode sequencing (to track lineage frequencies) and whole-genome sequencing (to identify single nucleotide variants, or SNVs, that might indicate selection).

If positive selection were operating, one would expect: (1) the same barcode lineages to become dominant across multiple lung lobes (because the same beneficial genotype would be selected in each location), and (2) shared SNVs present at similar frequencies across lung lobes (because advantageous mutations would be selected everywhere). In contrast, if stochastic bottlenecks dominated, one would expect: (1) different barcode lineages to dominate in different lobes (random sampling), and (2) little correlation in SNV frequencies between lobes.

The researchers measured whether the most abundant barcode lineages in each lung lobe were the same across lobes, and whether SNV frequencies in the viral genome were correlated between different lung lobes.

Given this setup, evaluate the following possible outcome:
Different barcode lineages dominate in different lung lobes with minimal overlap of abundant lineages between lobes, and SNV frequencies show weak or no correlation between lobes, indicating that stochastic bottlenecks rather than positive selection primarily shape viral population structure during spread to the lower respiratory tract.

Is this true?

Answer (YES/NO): YES